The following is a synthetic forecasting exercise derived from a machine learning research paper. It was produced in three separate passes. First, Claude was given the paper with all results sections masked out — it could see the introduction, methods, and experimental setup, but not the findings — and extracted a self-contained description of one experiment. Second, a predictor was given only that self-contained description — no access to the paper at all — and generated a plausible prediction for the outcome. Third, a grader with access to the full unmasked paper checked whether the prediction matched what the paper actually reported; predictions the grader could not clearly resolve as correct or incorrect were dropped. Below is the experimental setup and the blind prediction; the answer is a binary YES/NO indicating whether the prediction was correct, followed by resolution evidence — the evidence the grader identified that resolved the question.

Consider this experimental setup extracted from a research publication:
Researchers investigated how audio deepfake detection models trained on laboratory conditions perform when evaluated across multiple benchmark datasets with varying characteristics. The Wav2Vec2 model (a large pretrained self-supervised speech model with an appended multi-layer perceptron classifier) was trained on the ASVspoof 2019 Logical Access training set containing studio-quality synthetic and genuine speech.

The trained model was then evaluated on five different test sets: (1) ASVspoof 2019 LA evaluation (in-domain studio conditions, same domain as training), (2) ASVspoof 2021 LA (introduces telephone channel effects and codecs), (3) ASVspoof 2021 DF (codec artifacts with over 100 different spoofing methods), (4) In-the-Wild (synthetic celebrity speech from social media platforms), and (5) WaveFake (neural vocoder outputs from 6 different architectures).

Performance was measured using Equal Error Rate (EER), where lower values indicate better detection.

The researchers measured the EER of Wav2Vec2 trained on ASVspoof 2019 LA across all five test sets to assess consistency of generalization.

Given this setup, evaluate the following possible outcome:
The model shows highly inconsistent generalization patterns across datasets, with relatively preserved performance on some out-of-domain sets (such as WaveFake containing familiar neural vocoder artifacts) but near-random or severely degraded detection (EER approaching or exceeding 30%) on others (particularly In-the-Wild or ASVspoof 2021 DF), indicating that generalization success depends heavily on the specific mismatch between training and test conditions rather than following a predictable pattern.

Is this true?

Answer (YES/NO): NO